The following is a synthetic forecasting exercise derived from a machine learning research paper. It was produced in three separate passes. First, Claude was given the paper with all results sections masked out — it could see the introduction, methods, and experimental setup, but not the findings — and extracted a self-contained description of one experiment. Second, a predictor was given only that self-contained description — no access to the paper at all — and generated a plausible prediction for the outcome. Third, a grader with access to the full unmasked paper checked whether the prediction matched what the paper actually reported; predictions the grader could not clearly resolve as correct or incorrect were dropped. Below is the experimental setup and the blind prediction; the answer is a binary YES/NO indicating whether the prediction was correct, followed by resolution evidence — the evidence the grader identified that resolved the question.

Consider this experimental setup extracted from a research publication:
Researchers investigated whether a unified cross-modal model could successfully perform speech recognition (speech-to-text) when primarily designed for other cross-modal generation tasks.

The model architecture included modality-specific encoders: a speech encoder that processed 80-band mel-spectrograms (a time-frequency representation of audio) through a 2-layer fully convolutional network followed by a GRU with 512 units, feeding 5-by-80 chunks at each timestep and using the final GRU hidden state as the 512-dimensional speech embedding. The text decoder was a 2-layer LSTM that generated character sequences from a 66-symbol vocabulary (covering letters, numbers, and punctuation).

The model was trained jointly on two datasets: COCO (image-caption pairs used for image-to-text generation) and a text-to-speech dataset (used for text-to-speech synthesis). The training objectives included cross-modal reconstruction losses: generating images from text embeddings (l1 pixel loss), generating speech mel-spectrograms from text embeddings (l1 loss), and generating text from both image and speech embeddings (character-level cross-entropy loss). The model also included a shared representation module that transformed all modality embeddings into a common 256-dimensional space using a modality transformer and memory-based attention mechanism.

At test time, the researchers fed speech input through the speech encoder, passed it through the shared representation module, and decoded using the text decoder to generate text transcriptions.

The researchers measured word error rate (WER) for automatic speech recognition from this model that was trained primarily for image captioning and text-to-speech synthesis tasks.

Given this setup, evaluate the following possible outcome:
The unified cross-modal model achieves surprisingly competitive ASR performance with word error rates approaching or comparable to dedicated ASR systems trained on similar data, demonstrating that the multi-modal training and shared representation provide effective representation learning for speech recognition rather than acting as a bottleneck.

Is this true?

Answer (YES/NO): YES